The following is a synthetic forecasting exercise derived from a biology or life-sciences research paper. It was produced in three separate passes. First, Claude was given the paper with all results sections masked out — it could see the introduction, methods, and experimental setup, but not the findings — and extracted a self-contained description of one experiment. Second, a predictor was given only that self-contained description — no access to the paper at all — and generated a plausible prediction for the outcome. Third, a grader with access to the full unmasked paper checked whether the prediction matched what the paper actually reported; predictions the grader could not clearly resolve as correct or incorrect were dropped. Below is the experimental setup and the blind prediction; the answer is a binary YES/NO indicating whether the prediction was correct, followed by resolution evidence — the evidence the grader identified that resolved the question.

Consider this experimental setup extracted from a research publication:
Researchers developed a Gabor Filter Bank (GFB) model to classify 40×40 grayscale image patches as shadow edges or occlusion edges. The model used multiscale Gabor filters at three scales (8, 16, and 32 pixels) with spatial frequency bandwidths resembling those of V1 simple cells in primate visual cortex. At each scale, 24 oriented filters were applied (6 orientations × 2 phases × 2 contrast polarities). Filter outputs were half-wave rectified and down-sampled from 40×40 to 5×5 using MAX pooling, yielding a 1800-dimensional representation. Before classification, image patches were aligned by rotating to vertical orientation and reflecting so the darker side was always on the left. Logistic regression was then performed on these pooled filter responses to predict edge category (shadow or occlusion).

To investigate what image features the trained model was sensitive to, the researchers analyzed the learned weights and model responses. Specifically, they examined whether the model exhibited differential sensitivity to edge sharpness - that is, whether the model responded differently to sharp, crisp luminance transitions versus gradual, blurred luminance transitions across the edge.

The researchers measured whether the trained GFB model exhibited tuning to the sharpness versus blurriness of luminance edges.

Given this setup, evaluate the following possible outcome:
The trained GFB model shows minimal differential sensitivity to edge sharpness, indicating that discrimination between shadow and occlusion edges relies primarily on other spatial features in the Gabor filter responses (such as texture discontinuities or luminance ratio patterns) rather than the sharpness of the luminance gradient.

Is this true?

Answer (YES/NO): NO